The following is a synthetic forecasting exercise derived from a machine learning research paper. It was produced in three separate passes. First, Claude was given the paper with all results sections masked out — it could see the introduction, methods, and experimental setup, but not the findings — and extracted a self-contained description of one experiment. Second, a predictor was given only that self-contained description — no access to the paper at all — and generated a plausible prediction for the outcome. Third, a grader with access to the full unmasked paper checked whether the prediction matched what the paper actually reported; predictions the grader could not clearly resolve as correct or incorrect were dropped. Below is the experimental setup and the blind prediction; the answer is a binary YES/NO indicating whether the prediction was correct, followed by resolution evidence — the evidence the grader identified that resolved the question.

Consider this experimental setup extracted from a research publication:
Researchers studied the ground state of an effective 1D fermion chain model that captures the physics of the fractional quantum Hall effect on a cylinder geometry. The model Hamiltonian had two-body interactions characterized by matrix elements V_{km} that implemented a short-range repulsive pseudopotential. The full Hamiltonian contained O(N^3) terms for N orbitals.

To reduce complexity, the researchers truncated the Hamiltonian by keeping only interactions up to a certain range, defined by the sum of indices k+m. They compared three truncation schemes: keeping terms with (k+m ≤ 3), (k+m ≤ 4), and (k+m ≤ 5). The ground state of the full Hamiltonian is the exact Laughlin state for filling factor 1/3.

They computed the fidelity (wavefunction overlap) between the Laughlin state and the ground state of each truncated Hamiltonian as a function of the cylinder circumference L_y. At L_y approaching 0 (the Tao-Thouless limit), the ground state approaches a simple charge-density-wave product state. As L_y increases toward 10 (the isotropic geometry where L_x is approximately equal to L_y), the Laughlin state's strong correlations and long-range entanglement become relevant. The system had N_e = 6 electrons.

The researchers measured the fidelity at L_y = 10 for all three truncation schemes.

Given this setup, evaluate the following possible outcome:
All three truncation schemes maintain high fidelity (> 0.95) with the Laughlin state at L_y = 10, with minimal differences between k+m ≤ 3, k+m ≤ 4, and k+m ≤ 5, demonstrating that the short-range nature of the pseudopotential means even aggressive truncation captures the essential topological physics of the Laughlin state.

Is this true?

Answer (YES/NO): NO